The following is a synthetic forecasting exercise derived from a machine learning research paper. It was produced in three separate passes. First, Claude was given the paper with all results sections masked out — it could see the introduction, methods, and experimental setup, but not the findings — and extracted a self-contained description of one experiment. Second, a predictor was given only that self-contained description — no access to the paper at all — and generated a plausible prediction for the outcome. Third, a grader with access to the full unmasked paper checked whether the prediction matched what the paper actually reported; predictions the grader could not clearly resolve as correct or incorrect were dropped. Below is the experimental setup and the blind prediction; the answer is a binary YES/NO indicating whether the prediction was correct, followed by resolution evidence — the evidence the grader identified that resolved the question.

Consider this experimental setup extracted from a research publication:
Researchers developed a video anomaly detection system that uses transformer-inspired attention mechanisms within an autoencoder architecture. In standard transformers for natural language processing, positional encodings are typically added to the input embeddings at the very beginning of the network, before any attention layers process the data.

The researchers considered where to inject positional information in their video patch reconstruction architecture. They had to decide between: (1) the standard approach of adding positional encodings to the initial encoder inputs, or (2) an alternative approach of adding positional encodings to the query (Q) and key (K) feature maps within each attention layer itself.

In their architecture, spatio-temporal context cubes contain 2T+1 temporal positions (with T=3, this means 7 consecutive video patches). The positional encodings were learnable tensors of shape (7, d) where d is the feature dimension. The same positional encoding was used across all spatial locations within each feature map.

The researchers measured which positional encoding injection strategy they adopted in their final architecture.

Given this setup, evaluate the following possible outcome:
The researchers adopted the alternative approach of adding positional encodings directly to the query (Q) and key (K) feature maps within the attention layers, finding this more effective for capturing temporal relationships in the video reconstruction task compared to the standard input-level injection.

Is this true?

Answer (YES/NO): YES